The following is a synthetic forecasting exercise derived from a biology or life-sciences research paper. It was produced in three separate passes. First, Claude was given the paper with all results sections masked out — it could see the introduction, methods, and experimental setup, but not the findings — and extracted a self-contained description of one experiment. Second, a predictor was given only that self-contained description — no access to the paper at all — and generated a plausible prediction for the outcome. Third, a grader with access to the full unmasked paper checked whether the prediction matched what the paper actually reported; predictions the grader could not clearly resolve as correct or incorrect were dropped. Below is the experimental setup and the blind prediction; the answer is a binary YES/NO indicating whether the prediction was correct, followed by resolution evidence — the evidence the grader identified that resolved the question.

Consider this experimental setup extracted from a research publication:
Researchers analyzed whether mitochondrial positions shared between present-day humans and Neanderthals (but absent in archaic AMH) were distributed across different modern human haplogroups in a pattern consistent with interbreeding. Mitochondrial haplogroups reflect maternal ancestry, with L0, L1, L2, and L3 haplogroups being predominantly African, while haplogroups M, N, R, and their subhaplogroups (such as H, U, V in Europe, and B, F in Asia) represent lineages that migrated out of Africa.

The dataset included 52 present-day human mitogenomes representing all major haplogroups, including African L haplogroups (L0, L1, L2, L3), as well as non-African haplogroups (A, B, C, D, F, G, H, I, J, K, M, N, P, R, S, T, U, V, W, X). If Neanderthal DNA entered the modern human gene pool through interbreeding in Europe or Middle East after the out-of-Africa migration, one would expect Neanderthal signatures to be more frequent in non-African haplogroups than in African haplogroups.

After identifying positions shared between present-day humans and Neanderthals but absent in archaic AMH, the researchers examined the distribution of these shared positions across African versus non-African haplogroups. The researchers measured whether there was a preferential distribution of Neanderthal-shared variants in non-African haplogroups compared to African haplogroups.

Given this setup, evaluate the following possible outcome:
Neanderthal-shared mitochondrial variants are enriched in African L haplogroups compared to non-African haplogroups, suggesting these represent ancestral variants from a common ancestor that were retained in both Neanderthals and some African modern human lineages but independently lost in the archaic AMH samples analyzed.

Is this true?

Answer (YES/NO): NO